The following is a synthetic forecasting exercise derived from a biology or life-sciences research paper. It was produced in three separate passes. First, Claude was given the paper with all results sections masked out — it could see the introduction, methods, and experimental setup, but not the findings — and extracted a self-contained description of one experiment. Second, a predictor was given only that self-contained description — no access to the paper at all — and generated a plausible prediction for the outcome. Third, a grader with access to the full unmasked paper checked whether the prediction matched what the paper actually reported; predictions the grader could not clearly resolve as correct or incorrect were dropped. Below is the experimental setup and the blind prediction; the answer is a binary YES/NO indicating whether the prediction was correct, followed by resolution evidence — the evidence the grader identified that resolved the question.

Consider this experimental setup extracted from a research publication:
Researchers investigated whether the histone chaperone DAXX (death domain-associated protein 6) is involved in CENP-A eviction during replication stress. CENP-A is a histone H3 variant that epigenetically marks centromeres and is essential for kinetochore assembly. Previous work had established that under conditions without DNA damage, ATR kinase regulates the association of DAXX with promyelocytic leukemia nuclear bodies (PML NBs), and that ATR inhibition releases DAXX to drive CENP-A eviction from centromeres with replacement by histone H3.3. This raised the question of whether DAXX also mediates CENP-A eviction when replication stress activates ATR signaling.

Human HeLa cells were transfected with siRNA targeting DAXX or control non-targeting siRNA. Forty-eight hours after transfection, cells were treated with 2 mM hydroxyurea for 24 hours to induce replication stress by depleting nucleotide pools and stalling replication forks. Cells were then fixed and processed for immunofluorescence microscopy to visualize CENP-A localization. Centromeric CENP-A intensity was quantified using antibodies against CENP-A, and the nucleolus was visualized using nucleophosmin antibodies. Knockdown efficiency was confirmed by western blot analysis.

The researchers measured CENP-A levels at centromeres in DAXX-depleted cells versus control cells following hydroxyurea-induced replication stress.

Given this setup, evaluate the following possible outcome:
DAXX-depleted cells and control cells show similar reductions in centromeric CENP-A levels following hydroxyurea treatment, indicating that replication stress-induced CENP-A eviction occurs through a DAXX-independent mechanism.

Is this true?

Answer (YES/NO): YES